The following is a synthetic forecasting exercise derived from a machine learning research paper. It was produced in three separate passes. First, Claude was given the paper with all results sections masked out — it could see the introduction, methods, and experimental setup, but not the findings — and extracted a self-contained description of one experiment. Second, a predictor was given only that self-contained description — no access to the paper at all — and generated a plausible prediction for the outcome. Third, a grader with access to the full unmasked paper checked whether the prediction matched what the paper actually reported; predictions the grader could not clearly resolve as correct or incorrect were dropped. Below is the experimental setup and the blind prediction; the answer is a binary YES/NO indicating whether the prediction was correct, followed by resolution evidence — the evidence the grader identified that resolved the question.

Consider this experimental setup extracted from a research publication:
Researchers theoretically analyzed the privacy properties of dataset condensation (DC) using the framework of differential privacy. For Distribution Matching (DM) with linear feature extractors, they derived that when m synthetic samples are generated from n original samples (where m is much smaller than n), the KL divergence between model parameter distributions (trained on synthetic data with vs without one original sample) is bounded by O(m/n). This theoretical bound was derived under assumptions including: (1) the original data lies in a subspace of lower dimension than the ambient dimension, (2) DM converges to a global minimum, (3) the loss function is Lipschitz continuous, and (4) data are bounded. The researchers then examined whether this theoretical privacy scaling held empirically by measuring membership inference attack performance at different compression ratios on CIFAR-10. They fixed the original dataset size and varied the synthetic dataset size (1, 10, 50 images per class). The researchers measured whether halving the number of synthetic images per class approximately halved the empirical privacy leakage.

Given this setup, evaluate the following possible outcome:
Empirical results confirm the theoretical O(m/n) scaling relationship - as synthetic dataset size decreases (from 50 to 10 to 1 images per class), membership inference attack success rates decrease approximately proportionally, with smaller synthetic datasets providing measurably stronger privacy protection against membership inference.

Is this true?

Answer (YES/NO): NO